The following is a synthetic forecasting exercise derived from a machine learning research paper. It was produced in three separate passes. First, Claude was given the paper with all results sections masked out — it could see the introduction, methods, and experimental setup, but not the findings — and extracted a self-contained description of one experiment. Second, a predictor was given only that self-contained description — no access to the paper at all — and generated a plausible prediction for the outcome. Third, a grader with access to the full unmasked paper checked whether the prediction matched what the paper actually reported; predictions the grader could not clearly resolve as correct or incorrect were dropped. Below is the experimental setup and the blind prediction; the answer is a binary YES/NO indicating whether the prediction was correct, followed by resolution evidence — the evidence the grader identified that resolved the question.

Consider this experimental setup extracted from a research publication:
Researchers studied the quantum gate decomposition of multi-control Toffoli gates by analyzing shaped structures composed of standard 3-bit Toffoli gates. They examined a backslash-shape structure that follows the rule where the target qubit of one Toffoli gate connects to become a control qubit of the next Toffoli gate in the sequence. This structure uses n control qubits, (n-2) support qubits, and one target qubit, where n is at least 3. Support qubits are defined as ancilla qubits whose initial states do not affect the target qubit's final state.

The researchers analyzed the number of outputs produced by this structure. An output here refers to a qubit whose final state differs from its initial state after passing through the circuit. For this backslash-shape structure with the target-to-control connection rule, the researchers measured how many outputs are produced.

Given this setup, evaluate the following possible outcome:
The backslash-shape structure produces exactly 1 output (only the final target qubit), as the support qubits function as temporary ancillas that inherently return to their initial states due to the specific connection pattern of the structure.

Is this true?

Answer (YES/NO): NO